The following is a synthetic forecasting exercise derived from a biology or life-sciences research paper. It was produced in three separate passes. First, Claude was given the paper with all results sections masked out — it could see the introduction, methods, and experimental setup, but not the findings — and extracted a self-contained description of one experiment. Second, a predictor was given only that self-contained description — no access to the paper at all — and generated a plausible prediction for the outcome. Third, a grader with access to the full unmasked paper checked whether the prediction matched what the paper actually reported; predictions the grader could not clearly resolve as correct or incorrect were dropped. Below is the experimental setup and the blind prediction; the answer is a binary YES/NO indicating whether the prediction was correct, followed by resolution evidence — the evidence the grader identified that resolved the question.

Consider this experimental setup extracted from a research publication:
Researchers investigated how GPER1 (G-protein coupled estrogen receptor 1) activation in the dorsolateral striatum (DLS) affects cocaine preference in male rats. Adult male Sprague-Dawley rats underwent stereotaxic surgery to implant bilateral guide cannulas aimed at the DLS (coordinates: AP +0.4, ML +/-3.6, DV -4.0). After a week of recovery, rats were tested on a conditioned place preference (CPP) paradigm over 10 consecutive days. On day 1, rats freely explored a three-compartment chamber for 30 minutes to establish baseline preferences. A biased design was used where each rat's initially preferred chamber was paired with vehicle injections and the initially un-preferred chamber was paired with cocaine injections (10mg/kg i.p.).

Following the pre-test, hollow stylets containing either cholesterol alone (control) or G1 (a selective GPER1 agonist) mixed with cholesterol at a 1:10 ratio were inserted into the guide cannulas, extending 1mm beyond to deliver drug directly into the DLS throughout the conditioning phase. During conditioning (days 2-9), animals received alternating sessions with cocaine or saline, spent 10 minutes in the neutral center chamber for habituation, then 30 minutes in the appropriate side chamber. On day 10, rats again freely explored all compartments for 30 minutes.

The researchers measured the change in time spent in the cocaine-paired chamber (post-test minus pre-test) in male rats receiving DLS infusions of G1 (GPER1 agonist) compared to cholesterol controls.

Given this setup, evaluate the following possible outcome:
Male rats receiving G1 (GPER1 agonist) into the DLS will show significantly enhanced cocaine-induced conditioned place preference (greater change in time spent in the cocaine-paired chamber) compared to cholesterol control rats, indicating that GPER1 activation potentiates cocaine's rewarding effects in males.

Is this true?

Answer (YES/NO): NO